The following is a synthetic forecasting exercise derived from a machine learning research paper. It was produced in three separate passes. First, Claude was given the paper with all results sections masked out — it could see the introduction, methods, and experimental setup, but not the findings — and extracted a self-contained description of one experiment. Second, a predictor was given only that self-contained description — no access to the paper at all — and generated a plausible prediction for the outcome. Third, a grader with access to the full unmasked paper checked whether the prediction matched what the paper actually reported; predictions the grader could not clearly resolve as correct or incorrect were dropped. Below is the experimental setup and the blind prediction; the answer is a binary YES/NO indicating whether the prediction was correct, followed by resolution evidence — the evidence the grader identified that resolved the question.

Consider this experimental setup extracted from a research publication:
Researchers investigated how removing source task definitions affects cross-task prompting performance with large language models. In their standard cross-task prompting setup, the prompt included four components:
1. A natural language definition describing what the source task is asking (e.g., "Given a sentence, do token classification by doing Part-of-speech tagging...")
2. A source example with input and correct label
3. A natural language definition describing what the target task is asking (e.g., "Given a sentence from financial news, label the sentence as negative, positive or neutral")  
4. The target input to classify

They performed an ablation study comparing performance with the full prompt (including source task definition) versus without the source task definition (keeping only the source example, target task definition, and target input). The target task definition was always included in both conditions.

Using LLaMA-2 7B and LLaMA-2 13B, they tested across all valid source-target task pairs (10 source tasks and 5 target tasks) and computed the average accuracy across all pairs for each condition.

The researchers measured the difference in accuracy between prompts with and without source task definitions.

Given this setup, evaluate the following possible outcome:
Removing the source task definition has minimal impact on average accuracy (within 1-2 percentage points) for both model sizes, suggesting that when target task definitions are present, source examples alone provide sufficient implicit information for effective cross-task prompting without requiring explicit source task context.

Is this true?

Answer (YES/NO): NO